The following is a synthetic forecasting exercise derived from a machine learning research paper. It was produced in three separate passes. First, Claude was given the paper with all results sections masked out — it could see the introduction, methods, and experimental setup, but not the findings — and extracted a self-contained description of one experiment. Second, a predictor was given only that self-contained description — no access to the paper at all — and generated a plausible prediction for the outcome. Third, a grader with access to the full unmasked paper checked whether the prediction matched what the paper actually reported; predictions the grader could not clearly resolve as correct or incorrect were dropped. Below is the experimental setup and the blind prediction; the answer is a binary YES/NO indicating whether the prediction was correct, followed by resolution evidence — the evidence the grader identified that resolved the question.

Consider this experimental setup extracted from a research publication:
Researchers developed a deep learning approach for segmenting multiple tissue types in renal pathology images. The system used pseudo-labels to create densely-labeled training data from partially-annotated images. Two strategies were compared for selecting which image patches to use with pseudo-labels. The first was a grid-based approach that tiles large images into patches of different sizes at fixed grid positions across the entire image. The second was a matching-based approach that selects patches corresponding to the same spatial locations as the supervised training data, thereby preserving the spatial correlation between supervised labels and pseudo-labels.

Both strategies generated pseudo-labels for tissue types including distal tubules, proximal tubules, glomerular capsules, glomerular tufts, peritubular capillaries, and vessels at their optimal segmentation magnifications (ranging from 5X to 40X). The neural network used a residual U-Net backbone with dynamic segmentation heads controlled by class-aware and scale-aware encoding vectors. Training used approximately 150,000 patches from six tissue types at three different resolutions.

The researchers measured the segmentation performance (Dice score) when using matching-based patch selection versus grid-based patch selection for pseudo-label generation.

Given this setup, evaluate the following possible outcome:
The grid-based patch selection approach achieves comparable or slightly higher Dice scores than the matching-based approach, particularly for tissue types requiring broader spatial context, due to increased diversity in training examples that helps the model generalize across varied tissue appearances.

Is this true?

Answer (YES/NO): NO